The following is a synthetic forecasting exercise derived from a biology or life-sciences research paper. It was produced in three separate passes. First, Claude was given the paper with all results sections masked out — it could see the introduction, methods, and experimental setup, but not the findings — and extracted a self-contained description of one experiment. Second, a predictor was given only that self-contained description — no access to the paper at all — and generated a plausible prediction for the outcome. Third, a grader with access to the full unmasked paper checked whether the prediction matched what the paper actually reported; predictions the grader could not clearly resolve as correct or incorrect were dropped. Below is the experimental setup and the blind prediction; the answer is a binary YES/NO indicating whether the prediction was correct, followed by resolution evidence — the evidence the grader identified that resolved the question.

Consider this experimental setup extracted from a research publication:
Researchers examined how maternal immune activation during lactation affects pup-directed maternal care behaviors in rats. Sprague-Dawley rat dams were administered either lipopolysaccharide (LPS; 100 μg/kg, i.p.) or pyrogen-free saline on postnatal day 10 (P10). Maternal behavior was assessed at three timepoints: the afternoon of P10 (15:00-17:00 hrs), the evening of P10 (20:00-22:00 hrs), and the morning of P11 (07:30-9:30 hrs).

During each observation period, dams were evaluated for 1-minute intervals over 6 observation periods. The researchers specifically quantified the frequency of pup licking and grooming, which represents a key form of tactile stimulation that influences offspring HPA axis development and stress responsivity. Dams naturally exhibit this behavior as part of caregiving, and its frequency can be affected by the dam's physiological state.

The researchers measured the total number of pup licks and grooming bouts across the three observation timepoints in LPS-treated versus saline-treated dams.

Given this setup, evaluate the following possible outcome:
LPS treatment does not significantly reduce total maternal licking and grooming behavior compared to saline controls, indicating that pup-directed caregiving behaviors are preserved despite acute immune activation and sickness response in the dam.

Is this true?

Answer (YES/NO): YES